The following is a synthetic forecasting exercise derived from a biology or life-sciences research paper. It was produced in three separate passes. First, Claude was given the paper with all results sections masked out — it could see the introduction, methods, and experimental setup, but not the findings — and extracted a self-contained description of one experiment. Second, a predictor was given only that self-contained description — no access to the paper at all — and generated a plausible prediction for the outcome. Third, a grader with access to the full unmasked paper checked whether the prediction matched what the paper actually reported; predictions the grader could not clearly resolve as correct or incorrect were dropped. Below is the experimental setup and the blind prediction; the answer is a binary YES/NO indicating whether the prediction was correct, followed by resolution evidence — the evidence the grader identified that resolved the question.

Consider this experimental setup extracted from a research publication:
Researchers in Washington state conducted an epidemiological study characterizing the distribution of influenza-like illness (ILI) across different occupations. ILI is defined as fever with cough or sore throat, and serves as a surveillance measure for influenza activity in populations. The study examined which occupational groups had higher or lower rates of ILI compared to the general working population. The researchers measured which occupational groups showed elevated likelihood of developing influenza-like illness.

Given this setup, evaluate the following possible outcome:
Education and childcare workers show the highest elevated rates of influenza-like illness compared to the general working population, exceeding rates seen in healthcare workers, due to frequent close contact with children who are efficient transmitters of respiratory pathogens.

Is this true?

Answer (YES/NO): NO